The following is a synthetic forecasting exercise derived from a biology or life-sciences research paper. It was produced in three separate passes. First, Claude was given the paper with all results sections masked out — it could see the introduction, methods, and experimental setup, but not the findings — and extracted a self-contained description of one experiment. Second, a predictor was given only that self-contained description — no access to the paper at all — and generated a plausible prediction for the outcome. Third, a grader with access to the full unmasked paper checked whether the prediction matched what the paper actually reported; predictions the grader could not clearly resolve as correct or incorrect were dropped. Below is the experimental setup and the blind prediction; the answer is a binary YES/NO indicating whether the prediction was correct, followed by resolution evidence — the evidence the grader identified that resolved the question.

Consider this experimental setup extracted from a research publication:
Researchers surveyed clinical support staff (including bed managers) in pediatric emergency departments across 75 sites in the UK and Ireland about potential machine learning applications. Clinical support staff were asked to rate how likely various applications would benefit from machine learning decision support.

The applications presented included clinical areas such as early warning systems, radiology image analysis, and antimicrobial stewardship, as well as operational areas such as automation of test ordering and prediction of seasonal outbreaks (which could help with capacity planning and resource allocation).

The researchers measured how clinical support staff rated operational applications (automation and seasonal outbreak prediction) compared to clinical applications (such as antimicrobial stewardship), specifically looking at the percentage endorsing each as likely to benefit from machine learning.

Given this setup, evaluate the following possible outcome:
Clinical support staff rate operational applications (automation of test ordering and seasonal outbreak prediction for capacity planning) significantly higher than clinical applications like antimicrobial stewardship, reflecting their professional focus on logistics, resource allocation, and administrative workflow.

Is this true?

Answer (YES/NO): YES